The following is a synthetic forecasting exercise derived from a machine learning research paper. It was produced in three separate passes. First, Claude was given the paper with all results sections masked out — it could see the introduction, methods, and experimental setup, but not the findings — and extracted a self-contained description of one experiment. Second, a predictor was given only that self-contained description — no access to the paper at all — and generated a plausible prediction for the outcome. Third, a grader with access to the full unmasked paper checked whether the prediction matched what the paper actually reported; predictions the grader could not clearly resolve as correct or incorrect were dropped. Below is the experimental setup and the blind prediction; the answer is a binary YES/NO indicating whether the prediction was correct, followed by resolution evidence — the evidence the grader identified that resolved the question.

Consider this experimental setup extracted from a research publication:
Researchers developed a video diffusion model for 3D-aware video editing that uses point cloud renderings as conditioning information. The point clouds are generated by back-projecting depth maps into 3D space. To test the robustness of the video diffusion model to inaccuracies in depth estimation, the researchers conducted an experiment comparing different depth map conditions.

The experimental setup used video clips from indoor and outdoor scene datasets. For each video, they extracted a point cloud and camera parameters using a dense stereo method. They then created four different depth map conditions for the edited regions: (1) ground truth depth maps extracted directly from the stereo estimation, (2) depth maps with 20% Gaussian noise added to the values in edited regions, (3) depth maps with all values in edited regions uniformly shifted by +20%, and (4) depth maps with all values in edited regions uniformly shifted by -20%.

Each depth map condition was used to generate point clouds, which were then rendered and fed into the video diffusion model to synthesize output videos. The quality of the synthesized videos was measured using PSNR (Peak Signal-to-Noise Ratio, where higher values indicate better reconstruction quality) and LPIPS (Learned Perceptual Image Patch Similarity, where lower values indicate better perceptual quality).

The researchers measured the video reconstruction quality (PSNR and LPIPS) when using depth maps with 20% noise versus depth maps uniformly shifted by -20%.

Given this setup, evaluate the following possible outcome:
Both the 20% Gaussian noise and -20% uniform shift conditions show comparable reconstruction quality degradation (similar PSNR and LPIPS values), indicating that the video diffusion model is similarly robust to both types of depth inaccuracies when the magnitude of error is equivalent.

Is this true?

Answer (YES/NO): NO